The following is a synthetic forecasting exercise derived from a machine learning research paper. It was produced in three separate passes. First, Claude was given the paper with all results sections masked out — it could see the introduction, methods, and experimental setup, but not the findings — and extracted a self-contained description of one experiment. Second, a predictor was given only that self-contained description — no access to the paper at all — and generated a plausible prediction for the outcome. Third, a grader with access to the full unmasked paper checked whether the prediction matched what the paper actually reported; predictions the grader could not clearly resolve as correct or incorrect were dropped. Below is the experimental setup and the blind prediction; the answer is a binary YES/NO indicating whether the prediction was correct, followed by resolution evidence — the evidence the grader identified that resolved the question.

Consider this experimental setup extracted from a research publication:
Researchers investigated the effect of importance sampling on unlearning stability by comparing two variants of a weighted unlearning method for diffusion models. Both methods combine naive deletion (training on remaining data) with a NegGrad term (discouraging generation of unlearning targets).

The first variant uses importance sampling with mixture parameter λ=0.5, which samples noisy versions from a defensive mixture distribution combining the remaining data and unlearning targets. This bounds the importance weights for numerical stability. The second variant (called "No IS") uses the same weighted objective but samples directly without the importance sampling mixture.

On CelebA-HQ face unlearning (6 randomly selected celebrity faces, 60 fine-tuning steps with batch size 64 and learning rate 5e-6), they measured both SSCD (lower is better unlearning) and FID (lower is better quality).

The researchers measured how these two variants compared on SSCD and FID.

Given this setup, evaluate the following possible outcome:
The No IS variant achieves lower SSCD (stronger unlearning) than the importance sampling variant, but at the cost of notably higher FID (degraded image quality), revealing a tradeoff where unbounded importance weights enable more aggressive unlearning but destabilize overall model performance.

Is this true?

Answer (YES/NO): NO